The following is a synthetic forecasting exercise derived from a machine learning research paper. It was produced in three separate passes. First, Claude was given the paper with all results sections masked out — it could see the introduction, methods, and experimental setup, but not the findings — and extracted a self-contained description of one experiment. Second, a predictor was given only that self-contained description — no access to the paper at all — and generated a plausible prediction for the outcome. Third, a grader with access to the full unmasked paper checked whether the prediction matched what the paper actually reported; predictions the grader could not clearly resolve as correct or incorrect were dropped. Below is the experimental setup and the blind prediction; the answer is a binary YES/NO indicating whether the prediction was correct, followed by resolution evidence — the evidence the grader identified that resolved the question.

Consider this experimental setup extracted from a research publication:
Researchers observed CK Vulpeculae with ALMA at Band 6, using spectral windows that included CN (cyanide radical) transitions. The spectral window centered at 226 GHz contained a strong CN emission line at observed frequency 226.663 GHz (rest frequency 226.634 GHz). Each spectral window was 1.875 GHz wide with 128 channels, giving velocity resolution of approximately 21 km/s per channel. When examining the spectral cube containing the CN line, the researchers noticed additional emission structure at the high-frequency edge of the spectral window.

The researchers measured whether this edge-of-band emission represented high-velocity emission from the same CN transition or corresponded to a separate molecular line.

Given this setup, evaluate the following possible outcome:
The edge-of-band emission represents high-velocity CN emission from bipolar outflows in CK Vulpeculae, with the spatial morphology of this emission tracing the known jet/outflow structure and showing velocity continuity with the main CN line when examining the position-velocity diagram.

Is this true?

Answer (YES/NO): NO